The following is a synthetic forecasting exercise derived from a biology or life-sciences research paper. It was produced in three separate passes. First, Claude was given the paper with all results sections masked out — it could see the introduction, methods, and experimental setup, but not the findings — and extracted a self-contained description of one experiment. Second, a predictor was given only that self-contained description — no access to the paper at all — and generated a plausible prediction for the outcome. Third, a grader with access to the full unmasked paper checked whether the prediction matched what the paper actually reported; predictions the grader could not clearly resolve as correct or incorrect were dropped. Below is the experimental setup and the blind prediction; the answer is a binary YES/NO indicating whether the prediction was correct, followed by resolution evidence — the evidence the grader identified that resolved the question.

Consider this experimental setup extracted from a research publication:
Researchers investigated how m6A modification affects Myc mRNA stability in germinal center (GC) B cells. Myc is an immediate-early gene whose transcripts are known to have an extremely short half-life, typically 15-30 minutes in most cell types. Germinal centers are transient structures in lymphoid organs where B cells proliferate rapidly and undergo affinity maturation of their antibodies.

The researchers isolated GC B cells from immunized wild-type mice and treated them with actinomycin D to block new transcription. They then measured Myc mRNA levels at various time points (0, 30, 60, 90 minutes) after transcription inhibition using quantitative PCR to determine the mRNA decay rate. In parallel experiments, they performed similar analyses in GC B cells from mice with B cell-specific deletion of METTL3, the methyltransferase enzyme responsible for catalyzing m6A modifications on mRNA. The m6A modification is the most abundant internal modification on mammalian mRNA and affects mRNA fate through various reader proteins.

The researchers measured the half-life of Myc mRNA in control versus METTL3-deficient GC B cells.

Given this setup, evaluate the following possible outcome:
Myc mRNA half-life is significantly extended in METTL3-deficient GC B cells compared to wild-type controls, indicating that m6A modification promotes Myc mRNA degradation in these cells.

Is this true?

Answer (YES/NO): NO